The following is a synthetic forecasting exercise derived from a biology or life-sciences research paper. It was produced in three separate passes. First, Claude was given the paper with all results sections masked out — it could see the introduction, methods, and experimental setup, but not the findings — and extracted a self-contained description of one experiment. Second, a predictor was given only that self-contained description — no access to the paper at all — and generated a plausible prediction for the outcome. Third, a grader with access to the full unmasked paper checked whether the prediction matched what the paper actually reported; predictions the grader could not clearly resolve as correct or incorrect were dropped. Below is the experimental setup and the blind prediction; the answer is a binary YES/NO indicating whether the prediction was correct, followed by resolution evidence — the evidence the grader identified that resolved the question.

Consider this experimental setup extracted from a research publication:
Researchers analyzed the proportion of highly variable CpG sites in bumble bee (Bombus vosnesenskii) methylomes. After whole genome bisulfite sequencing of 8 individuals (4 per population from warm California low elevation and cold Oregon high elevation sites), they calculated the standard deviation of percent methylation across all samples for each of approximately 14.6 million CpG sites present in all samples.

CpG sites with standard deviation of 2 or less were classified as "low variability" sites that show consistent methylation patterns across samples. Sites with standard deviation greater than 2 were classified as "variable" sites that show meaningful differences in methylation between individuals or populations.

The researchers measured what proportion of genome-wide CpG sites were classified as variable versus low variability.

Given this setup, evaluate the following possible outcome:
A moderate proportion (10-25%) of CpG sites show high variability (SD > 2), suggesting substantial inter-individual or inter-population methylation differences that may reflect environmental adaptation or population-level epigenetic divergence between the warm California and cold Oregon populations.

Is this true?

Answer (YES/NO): NO